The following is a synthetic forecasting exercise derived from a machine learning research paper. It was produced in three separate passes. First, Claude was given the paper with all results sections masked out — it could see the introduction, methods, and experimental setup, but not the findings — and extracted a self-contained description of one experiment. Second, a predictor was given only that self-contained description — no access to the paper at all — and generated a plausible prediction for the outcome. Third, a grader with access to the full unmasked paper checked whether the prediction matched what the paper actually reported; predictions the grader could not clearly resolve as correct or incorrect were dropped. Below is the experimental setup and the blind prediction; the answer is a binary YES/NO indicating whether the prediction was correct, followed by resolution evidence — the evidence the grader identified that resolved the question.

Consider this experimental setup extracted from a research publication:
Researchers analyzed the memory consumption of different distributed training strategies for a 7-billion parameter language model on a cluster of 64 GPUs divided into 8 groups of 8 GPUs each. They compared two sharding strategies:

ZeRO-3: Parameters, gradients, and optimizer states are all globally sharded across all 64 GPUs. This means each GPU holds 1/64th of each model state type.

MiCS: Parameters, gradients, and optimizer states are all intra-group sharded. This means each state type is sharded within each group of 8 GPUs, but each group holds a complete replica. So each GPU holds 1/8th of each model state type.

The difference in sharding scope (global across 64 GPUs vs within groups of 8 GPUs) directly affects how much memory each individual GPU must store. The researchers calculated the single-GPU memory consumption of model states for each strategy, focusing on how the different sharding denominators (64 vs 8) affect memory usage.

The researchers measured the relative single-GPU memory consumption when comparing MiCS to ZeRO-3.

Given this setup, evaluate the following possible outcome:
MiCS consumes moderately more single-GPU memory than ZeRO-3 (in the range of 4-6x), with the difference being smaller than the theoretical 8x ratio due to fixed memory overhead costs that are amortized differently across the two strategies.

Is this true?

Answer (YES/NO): NO